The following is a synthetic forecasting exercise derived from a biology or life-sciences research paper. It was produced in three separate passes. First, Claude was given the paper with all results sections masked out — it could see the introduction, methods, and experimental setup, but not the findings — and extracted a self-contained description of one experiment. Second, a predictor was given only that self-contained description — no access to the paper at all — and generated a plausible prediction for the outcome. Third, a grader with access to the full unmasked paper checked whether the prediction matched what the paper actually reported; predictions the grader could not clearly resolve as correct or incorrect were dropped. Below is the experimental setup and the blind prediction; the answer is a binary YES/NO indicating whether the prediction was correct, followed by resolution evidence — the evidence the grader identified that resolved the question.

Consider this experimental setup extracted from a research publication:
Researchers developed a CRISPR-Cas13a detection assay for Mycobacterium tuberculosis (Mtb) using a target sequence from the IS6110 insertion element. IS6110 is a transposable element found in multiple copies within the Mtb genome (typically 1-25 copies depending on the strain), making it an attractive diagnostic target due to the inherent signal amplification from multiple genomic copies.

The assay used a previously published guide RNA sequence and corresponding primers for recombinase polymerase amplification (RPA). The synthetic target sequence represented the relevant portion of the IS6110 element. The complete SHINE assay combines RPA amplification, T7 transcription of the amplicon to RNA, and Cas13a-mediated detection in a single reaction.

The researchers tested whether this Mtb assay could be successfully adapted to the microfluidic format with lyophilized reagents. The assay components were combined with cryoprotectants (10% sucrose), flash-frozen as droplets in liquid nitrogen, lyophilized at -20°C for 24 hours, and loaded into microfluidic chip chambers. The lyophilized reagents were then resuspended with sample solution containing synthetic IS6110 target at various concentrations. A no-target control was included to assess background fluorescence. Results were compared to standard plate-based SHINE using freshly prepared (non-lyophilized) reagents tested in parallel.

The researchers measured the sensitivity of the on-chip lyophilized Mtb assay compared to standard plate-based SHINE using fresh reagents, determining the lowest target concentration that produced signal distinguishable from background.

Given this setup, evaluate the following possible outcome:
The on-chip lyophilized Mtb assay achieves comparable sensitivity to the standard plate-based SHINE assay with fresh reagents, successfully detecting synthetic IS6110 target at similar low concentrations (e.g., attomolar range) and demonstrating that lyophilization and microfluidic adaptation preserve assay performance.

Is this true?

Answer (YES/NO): YES